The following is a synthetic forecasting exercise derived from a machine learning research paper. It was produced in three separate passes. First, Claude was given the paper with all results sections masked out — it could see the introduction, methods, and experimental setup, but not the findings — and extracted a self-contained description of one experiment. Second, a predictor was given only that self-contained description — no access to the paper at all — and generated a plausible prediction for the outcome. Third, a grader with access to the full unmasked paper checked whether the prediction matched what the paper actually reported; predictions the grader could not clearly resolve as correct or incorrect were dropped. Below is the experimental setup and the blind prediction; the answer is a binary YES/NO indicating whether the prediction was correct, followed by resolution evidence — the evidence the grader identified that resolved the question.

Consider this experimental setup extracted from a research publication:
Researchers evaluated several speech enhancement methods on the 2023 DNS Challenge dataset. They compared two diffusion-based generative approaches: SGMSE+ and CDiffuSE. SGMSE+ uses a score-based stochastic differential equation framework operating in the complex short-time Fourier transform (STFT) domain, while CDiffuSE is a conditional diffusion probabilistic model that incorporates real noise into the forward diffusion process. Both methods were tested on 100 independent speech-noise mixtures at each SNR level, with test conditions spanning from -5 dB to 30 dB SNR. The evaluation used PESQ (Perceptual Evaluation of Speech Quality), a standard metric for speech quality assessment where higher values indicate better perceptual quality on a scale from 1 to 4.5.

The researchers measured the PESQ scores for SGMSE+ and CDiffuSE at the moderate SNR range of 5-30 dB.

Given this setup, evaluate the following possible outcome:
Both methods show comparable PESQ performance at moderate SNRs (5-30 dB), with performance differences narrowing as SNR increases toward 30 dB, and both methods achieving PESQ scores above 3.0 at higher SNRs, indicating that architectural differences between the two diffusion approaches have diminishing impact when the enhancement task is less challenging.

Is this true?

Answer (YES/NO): NO